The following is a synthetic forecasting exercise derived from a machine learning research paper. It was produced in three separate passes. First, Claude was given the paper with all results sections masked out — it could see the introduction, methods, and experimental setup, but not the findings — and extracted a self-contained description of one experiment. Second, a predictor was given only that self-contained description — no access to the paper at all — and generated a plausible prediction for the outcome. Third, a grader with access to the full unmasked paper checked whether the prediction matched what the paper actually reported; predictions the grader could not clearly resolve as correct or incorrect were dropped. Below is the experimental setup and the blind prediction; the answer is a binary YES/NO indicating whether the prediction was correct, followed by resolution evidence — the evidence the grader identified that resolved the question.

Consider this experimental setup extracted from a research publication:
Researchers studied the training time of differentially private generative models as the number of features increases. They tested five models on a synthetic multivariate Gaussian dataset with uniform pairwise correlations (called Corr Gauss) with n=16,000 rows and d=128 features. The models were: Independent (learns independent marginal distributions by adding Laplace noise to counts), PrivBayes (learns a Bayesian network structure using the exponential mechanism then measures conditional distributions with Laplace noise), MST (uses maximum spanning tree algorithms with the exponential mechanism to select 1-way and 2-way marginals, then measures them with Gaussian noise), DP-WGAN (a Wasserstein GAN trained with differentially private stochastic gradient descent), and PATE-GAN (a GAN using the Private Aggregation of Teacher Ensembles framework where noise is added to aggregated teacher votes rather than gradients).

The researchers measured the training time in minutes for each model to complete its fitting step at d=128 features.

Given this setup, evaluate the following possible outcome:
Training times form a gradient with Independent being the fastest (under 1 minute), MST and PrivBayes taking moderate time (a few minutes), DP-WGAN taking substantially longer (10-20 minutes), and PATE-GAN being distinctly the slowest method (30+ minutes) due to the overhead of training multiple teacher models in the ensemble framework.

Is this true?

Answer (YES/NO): NO